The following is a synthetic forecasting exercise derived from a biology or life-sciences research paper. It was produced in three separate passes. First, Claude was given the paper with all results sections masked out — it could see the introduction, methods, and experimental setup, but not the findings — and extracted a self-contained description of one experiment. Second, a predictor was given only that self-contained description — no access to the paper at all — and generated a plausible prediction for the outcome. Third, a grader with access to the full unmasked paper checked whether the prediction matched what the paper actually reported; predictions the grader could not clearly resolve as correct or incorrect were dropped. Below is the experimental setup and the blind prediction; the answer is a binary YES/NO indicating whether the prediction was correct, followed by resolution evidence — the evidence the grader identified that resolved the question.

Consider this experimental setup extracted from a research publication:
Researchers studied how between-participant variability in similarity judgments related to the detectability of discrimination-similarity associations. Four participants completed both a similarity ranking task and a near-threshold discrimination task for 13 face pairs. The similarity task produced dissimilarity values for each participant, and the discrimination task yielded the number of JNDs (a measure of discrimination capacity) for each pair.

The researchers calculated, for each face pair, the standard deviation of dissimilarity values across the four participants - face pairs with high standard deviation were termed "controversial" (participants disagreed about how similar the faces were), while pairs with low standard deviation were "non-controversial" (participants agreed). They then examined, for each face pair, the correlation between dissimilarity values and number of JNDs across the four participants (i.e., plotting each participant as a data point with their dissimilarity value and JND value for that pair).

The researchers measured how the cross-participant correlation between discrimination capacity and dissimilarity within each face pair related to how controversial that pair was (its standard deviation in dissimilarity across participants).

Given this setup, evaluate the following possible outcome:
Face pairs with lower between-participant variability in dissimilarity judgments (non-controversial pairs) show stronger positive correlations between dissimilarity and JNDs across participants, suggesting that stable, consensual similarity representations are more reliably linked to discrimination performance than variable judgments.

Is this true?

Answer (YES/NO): NO